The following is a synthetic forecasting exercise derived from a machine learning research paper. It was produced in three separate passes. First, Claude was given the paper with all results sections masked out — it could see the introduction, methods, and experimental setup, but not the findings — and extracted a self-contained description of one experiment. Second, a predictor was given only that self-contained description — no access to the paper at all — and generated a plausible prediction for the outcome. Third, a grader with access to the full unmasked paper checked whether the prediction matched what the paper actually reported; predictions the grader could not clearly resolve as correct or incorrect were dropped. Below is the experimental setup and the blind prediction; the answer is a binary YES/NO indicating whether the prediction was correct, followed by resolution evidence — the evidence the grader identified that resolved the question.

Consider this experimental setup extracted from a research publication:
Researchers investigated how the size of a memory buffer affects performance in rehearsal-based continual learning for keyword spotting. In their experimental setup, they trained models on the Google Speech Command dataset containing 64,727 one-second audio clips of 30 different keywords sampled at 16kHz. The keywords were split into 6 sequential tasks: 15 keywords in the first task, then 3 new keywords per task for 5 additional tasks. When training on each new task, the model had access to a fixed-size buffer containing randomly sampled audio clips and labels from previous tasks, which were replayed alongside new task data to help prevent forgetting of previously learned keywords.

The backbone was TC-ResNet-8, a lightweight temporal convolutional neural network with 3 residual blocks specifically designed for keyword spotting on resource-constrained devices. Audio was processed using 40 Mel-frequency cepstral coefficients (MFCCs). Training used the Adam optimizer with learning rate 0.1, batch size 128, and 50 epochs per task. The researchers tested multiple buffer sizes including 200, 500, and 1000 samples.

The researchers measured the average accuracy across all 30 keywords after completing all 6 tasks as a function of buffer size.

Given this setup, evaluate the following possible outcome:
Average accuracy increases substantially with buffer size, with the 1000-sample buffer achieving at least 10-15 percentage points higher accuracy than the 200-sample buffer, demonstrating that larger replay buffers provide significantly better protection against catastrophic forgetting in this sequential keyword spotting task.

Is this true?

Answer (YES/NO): NO